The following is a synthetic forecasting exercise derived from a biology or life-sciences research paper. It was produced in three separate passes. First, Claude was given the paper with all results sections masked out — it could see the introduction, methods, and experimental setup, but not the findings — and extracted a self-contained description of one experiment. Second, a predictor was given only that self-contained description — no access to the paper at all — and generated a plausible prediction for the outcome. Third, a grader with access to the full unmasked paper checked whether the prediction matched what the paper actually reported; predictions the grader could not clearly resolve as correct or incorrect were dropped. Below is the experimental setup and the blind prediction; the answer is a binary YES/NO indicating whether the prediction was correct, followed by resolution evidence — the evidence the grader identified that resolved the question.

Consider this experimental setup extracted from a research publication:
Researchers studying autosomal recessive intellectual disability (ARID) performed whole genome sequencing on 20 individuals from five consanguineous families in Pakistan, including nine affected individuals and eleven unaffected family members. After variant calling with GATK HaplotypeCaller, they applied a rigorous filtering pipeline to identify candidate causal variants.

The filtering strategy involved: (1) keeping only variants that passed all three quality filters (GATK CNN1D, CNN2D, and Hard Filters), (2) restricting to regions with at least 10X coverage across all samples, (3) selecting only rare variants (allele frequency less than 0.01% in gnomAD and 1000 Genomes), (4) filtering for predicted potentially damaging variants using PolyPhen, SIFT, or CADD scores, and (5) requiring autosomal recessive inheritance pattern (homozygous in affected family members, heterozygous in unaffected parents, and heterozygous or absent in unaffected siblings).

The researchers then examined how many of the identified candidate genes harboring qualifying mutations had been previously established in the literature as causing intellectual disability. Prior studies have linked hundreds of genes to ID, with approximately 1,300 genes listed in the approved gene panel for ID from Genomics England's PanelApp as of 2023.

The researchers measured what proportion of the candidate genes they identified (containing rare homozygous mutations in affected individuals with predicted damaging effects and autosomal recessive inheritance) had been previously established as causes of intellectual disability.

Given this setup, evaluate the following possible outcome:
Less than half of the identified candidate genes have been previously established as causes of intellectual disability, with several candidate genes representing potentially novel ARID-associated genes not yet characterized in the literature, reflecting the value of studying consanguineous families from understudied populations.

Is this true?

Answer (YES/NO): YES